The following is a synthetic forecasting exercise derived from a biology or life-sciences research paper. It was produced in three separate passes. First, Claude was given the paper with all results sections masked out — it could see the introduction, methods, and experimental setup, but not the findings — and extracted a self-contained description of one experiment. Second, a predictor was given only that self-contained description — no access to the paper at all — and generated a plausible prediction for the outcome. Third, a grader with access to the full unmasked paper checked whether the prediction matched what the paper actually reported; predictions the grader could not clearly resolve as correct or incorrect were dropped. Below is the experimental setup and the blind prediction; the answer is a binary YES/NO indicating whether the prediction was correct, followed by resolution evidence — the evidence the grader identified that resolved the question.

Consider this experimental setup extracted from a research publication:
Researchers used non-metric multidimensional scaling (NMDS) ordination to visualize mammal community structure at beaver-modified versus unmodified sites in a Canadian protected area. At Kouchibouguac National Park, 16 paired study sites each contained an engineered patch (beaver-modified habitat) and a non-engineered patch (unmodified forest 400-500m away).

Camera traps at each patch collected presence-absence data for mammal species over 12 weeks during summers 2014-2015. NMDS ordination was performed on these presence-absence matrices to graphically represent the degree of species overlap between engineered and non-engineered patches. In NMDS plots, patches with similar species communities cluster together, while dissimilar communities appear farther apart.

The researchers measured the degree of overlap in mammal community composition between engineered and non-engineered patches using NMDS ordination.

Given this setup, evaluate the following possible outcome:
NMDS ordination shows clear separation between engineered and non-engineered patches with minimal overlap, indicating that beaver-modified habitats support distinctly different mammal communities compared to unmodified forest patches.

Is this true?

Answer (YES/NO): NO